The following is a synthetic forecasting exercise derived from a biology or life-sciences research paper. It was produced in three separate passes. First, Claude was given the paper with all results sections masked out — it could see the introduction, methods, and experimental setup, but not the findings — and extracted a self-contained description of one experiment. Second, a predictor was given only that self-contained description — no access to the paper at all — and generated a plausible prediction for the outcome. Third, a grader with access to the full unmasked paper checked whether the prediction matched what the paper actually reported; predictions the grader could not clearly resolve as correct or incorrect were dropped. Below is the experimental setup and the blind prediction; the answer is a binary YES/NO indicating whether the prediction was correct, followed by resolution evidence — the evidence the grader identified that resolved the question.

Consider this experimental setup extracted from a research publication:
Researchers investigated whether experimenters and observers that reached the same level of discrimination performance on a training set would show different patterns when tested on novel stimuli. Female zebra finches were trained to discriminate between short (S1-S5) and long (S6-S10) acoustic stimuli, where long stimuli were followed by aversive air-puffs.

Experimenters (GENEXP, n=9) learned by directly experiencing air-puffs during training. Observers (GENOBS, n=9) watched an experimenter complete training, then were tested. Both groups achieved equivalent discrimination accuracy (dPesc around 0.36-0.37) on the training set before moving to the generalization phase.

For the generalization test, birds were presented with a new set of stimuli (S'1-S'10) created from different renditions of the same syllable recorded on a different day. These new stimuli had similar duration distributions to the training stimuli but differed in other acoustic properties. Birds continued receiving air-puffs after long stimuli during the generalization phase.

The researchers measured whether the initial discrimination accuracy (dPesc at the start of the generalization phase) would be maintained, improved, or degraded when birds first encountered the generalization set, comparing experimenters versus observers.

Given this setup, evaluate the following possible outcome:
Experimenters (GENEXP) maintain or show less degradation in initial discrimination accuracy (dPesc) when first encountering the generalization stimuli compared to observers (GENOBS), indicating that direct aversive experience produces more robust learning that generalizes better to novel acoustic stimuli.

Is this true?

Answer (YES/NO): YES